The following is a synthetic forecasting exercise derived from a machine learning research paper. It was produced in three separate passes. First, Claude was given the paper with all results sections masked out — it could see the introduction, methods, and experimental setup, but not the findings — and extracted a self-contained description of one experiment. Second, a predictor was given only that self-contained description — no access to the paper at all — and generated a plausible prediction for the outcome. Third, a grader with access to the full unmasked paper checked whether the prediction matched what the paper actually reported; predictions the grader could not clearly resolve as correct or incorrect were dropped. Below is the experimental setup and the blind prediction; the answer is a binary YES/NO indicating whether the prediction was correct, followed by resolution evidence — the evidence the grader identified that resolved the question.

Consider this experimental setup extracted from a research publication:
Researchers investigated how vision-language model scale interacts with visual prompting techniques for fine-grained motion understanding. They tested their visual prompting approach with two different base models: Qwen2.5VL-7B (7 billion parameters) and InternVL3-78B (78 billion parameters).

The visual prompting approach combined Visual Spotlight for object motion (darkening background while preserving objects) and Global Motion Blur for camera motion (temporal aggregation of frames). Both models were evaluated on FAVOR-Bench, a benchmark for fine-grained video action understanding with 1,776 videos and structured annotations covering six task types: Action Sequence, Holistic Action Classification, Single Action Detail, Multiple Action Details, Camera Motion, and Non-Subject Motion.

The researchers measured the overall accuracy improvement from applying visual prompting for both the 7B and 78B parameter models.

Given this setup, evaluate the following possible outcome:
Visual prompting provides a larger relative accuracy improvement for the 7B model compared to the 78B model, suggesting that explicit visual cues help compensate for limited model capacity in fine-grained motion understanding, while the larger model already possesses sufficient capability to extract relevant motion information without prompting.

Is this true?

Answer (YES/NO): YES